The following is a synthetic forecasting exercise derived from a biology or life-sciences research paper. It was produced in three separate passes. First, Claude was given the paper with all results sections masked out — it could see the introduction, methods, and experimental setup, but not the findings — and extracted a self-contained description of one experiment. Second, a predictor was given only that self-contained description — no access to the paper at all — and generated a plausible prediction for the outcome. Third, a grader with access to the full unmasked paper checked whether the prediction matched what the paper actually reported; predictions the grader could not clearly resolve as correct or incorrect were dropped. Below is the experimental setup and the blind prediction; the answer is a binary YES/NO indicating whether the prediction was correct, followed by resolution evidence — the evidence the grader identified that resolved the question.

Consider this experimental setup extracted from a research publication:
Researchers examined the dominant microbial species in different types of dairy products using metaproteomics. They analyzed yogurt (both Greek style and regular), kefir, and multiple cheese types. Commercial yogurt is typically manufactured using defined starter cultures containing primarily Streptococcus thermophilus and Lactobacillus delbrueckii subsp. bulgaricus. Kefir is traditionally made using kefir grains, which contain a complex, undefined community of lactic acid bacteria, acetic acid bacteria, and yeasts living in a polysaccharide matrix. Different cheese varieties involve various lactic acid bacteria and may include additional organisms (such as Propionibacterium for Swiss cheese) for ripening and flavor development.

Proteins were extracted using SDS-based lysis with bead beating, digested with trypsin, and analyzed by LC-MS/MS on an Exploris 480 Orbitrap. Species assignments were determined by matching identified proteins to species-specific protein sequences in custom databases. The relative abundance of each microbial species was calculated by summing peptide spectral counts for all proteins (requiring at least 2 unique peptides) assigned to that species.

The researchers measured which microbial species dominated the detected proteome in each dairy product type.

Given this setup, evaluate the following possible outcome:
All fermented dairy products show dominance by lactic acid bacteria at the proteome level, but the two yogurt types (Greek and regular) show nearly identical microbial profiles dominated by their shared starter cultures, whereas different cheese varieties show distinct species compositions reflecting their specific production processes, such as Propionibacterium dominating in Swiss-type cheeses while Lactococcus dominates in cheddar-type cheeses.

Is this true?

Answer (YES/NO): NO